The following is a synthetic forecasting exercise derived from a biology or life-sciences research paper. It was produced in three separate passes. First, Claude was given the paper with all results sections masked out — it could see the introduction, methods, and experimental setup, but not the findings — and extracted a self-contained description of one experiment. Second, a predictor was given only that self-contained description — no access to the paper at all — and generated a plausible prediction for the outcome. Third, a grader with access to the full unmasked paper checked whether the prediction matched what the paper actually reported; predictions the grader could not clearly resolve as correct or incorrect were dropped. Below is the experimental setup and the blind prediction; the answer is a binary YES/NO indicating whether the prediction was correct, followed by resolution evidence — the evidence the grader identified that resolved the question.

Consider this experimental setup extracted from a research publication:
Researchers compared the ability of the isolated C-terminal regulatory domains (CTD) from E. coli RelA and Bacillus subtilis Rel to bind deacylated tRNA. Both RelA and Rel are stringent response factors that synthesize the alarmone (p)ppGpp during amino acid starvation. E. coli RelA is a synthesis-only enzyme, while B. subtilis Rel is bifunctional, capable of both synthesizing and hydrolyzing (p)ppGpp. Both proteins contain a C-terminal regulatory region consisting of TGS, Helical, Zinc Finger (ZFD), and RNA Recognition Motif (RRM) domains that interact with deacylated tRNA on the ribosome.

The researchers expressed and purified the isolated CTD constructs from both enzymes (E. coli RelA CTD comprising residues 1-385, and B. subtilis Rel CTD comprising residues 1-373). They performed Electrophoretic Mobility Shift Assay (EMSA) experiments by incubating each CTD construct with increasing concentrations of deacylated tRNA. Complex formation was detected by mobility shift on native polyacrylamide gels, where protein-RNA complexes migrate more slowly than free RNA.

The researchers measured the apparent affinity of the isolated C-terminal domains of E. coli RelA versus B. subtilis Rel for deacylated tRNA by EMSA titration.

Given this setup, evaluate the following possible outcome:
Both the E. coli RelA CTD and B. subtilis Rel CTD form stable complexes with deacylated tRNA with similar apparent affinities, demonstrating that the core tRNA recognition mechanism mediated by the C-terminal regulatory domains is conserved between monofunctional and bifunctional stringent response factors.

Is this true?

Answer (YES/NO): NO